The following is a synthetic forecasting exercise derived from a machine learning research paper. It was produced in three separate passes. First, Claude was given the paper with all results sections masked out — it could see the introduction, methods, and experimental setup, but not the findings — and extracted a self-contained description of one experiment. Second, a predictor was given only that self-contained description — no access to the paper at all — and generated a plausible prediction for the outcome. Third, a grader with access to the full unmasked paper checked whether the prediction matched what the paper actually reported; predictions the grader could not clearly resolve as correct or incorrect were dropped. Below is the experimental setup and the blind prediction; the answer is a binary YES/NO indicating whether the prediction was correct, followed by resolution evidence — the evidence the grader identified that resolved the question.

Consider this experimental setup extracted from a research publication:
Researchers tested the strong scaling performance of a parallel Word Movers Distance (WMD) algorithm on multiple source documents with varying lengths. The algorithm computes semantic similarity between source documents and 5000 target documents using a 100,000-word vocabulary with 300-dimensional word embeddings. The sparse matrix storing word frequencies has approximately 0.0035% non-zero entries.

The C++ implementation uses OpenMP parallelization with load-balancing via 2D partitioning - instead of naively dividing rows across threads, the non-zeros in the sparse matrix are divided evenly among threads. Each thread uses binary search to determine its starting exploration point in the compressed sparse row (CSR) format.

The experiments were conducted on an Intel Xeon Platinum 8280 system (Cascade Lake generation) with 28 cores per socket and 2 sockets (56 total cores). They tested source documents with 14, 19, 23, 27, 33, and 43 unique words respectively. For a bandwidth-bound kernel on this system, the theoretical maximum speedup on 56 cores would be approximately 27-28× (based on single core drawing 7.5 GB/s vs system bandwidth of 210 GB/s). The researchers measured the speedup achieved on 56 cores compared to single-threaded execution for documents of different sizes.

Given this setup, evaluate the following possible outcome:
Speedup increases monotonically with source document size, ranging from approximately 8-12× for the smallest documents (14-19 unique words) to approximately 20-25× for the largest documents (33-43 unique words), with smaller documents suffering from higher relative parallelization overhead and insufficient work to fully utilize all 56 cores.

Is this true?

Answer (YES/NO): NO